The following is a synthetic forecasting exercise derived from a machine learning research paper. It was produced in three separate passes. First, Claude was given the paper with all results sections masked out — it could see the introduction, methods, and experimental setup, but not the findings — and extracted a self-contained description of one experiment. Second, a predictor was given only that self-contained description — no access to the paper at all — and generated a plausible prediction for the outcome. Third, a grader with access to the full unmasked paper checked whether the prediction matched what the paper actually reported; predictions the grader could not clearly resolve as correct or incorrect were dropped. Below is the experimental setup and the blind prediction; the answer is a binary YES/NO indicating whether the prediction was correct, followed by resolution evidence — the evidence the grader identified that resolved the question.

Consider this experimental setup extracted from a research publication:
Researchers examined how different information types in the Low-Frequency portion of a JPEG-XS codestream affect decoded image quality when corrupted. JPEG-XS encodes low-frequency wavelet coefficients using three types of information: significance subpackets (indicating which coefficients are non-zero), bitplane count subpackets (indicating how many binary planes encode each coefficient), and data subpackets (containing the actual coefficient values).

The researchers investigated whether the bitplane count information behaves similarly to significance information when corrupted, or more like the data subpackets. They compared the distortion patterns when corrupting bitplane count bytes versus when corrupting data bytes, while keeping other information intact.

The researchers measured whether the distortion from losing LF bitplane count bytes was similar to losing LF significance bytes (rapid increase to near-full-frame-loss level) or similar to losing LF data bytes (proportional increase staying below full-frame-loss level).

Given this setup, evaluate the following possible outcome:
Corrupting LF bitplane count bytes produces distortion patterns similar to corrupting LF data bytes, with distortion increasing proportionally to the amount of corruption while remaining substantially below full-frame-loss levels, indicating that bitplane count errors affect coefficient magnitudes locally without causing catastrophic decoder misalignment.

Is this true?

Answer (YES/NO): NO